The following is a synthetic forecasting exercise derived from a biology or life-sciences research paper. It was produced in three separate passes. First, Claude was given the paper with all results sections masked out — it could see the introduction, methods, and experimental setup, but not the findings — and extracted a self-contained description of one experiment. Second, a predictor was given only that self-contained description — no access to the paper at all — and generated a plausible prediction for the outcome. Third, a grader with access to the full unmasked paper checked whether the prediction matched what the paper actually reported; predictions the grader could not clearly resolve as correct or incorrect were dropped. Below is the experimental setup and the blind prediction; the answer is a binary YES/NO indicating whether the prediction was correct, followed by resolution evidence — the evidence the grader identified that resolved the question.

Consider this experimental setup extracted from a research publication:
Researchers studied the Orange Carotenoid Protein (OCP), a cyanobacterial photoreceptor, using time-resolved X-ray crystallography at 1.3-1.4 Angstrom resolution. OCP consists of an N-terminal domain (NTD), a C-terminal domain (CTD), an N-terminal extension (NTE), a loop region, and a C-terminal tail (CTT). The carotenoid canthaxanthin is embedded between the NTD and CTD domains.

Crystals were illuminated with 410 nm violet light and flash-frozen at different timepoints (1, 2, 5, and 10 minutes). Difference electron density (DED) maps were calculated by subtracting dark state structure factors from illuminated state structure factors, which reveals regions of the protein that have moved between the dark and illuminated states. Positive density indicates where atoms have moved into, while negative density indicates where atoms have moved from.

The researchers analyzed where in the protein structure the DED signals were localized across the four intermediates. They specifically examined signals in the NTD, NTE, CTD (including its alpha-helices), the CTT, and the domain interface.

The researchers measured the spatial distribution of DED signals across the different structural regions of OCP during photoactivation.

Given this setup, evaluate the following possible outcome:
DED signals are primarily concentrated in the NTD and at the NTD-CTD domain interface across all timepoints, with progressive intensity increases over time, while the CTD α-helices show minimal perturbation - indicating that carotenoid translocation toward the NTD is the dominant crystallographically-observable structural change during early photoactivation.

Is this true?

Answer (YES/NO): NO